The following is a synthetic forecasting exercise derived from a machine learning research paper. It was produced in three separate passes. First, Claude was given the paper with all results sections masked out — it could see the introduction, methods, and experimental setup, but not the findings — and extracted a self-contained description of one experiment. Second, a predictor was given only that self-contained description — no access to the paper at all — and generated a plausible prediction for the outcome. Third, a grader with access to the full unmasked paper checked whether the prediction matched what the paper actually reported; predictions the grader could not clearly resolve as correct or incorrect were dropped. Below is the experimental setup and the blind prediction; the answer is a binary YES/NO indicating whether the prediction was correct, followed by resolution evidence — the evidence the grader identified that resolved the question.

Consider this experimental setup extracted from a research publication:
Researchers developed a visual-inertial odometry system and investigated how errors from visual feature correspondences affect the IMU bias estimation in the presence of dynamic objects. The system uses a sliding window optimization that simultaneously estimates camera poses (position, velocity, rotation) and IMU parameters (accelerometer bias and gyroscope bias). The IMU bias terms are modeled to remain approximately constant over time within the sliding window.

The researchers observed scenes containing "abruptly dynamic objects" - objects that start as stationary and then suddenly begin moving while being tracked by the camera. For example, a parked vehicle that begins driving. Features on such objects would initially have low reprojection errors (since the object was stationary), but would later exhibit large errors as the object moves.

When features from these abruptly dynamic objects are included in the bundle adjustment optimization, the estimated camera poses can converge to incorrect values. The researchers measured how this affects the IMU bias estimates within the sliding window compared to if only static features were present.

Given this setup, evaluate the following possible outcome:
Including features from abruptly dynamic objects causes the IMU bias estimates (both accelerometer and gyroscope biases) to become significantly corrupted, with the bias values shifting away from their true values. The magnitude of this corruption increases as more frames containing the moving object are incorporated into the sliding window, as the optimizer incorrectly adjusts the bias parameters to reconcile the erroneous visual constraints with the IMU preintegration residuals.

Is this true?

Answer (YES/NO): NO